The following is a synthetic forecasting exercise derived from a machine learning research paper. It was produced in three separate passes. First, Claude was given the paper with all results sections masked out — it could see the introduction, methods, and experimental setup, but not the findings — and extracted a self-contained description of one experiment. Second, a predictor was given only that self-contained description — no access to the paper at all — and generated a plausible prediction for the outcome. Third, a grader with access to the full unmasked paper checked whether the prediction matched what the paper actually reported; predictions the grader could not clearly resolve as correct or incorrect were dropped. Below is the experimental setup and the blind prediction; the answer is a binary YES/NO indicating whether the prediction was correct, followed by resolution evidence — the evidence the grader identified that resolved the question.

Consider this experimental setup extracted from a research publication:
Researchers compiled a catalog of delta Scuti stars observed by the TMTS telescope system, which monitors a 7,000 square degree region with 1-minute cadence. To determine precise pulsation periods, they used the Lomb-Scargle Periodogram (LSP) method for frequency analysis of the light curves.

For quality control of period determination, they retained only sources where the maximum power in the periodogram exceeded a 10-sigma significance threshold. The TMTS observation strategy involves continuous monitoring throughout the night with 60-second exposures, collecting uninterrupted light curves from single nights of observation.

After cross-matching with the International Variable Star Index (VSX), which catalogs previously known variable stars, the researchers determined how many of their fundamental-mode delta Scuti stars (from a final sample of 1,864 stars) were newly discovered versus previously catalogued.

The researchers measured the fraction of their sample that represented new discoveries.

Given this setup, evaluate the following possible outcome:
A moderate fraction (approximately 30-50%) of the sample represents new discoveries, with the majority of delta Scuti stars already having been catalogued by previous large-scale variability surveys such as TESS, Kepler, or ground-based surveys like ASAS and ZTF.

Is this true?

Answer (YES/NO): NO